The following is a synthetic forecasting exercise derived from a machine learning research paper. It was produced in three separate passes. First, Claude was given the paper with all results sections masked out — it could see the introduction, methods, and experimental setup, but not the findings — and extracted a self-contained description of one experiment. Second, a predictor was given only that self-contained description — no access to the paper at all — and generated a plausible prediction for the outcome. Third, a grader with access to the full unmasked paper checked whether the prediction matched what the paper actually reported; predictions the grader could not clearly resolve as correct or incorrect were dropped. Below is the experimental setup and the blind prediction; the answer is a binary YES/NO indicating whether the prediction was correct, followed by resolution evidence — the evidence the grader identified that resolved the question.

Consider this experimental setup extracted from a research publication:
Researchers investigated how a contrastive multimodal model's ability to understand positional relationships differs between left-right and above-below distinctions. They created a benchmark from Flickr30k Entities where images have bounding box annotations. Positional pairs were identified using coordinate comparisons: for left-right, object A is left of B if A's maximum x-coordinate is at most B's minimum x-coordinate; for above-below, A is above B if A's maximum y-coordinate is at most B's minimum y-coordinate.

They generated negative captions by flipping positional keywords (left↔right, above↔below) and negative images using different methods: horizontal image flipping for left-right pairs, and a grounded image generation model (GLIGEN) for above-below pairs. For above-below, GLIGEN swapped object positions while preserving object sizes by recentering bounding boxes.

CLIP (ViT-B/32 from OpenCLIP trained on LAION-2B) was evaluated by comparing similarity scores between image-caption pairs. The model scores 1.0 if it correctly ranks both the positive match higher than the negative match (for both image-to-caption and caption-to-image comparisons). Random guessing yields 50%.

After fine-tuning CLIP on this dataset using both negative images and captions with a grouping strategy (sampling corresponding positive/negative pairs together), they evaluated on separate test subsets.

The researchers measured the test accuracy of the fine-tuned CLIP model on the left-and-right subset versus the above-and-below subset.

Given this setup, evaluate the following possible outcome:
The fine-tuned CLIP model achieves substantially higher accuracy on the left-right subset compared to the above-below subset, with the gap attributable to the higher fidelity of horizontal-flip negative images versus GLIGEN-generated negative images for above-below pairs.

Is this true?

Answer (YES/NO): NO